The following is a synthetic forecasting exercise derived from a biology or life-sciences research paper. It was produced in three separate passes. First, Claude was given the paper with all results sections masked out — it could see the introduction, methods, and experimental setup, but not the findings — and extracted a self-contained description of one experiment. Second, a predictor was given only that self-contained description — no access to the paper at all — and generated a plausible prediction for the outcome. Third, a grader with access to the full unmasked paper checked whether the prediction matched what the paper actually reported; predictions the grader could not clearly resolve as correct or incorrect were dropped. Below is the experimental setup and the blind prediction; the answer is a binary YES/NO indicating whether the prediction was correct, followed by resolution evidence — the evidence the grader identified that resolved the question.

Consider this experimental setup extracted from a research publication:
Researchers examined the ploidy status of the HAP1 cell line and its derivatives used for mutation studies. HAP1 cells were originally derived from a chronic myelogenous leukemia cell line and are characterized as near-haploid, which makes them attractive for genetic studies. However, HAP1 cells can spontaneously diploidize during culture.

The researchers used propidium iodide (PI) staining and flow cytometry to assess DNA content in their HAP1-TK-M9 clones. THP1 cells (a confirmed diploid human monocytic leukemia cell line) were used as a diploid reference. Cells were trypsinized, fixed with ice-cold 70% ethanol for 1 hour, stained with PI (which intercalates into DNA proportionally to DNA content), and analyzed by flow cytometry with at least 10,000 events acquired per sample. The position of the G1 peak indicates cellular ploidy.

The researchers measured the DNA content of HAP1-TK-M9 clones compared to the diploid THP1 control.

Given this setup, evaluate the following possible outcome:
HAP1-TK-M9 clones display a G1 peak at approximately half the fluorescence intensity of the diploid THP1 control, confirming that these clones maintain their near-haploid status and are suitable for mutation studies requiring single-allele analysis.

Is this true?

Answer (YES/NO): NO